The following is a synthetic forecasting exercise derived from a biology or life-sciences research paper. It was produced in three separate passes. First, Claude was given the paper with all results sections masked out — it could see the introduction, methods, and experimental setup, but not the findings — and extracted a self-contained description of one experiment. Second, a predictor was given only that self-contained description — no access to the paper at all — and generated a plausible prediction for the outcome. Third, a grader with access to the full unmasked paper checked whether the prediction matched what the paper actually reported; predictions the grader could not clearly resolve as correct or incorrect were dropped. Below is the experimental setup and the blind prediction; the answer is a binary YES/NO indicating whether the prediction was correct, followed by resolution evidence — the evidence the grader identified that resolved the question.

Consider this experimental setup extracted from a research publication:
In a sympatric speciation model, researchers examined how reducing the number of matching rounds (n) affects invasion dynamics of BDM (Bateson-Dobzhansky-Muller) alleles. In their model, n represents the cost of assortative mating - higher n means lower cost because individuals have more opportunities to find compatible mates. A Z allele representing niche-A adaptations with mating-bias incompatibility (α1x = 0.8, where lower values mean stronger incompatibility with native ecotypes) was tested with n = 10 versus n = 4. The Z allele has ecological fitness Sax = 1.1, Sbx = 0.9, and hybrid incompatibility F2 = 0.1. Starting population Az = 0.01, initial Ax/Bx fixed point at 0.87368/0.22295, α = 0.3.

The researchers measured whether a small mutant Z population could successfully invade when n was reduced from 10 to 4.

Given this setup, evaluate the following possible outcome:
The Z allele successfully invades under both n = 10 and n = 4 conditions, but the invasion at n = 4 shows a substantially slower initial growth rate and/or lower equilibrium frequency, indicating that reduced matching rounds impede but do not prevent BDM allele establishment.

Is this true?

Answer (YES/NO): NO